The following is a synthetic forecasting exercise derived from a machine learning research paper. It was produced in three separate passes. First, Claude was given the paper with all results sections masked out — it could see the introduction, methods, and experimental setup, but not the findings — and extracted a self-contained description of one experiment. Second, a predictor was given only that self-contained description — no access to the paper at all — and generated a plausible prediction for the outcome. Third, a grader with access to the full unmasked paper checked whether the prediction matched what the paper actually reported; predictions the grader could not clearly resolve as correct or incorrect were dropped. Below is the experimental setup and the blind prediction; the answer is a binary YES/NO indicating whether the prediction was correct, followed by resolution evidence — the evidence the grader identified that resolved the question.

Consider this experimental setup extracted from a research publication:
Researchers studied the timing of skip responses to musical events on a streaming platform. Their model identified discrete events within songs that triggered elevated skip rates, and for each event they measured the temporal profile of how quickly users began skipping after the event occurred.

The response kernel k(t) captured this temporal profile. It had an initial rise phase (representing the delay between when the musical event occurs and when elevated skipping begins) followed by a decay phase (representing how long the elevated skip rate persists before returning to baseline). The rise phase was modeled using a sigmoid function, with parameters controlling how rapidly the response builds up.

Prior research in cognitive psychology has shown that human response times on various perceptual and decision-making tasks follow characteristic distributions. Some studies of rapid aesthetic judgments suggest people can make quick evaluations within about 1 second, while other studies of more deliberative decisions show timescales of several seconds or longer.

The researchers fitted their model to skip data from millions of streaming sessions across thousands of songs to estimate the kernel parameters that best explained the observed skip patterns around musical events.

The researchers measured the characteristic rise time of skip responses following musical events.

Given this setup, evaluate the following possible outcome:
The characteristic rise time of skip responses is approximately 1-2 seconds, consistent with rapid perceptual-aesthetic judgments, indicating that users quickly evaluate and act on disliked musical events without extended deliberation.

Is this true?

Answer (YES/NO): YES